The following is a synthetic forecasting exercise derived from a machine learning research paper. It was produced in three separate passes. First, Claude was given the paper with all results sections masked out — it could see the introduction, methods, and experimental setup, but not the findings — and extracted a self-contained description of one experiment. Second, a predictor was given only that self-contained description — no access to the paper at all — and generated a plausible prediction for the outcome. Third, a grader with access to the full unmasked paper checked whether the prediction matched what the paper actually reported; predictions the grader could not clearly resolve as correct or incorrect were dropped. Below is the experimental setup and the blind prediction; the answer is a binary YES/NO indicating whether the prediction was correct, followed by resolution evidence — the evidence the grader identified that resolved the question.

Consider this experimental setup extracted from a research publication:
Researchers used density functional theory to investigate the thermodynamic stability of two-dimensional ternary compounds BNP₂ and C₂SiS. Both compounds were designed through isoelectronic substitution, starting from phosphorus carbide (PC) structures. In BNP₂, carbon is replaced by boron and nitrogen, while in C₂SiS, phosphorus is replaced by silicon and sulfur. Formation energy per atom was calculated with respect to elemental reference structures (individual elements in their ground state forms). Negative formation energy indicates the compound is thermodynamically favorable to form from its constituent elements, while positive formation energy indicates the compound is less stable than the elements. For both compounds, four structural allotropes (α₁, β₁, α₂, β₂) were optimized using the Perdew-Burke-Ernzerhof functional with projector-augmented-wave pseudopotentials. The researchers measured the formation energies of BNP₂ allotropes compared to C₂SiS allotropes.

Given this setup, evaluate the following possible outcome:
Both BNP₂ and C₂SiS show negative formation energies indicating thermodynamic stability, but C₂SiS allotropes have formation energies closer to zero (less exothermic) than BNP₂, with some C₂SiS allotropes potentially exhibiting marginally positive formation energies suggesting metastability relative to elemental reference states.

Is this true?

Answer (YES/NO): NO